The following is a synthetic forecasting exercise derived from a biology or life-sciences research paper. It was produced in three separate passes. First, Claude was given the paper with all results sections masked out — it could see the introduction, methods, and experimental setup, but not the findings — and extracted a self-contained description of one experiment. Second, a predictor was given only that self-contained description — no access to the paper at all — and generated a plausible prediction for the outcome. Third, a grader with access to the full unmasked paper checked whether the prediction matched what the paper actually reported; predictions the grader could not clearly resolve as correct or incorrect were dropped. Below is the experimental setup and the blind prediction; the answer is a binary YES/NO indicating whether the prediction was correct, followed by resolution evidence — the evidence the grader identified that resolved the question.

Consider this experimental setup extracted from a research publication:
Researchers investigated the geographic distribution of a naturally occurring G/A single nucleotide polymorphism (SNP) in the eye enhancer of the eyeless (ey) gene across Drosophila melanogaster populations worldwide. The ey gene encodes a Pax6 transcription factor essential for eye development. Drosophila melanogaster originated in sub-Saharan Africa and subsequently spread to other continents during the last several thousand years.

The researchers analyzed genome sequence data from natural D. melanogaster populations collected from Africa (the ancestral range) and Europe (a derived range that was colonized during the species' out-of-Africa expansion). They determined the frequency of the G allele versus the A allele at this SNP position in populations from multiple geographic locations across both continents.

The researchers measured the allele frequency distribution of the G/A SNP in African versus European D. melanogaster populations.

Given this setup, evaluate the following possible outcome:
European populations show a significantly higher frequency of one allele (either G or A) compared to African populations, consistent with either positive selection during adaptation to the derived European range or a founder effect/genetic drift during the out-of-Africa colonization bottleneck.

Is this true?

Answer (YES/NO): YES